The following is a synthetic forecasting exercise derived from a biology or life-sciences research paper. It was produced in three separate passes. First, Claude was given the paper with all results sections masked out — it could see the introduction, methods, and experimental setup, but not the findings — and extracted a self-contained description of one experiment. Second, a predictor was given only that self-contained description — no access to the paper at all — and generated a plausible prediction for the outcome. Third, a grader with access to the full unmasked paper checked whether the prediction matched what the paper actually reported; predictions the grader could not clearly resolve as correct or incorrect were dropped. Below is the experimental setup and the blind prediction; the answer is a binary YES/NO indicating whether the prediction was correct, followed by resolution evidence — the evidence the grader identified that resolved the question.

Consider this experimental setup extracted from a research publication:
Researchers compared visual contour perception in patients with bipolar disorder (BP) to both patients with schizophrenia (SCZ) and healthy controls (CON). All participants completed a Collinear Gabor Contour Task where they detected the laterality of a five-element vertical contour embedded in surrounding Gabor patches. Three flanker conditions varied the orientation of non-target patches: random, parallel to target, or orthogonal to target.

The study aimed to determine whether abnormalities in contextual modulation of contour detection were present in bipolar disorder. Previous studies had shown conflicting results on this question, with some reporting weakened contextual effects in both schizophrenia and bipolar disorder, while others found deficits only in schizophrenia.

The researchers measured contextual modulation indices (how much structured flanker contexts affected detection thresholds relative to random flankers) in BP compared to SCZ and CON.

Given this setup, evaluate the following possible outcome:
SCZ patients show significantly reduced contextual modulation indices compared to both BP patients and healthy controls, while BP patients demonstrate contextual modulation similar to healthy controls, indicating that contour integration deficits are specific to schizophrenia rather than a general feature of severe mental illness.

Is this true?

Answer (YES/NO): NO